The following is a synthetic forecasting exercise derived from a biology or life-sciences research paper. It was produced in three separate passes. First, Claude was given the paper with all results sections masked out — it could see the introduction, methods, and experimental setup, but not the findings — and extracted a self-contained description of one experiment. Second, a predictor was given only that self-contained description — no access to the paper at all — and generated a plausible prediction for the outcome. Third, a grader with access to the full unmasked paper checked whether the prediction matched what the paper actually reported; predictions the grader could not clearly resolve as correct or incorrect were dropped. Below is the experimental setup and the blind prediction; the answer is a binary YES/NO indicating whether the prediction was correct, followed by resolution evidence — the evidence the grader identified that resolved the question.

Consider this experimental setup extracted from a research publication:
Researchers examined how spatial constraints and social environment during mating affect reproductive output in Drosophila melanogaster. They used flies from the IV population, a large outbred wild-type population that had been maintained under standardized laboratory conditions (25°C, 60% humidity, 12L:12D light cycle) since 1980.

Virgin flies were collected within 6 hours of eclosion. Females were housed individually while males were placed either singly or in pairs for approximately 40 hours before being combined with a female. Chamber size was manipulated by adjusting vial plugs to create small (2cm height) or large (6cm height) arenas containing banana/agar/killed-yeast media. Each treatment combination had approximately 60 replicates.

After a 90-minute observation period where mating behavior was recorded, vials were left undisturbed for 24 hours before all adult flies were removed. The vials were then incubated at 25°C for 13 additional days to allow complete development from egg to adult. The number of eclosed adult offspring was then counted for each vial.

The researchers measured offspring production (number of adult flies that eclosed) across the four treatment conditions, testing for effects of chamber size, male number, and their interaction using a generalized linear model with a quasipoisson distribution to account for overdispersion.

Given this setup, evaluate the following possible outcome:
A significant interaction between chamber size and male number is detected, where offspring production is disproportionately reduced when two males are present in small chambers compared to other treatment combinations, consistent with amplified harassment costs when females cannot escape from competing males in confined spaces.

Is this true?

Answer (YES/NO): NO